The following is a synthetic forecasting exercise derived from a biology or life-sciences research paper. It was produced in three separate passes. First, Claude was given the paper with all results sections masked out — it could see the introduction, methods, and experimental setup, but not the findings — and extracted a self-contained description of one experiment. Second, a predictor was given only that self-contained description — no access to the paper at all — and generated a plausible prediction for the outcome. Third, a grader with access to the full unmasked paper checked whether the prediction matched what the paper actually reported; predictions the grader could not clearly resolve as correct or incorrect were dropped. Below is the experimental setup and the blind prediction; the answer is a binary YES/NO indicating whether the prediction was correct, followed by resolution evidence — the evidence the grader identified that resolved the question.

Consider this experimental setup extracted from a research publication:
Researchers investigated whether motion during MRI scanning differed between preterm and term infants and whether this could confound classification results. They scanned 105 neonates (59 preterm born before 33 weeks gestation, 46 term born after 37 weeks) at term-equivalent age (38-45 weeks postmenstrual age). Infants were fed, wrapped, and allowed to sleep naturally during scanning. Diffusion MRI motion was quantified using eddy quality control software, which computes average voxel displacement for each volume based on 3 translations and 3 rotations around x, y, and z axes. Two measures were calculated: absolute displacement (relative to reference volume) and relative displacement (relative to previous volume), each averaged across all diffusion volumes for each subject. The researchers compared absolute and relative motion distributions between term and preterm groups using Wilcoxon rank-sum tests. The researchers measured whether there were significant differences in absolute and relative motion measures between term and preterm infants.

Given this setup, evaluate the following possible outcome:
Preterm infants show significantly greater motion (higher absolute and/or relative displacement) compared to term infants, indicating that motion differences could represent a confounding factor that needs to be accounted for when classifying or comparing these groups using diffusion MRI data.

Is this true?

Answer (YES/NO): YES